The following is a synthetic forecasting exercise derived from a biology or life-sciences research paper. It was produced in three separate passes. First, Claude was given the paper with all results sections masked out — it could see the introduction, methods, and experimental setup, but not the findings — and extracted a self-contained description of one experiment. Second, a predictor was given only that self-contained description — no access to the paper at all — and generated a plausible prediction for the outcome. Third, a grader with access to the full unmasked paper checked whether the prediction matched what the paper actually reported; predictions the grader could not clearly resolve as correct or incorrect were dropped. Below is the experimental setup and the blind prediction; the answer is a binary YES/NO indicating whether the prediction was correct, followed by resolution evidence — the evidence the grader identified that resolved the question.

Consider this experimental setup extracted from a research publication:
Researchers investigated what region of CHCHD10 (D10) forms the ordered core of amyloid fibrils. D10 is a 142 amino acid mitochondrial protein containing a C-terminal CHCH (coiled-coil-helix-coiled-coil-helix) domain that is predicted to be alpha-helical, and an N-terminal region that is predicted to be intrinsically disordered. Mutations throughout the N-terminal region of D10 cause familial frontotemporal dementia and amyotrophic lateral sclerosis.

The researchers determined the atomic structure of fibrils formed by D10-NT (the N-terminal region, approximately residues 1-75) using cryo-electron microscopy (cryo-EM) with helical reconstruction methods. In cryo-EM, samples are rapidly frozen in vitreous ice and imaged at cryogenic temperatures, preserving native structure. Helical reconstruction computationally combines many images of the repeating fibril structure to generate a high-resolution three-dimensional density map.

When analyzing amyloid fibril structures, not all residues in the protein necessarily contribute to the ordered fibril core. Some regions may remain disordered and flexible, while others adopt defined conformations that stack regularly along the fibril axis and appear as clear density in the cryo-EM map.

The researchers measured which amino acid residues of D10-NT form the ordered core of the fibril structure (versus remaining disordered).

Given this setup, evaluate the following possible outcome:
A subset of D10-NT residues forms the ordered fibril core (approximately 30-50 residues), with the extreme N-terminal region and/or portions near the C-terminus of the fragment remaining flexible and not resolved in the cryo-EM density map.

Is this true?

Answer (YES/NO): YES